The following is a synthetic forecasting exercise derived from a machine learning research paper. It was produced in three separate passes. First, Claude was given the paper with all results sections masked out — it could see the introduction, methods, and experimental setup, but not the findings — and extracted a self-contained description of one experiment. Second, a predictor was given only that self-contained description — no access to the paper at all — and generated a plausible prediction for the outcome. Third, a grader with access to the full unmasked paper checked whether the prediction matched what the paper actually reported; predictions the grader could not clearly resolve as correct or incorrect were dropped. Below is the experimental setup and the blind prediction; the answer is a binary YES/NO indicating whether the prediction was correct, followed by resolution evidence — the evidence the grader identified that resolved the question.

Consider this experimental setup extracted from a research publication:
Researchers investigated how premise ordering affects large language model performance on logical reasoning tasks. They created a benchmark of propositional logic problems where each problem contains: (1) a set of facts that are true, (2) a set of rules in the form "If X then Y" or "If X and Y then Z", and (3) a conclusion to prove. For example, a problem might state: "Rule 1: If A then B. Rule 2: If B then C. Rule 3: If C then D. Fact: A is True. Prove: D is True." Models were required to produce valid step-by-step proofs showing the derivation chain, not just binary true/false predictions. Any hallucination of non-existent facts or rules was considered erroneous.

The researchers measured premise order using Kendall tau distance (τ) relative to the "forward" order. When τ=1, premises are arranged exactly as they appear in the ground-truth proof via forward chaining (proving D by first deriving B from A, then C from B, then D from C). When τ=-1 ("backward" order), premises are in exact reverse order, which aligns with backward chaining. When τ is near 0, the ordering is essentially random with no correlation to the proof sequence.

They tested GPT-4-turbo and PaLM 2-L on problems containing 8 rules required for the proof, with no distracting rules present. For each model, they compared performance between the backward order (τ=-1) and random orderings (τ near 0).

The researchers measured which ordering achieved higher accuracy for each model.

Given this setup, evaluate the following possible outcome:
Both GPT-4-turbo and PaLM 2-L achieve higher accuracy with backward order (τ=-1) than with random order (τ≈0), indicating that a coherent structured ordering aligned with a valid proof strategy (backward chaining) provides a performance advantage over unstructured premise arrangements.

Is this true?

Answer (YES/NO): NO